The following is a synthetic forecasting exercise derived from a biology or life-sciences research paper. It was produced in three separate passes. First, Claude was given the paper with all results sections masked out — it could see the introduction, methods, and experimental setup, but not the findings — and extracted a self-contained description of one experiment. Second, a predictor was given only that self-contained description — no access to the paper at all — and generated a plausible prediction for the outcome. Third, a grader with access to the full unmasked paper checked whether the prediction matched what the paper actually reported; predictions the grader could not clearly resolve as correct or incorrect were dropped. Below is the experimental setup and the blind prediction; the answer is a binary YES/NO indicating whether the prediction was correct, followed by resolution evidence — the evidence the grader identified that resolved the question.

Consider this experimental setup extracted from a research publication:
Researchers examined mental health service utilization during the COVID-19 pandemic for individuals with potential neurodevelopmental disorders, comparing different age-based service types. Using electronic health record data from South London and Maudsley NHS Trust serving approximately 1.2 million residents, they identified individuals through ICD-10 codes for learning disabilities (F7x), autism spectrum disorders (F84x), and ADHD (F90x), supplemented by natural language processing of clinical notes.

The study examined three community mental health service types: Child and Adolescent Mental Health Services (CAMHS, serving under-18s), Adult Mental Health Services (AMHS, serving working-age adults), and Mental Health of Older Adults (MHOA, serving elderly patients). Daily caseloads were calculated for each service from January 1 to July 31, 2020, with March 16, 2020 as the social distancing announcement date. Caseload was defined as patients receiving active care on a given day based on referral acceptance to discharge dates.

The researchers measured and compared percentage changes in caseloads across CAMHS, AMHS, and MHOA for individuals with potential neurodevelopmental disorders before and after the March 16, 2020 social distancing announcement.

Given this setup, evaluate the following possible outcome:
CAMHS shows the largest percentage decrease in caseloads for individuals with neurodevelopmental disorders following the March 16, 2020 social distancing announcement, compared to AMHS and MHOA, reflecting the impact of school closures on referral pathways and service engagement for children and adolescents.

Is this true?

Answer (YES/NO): NO